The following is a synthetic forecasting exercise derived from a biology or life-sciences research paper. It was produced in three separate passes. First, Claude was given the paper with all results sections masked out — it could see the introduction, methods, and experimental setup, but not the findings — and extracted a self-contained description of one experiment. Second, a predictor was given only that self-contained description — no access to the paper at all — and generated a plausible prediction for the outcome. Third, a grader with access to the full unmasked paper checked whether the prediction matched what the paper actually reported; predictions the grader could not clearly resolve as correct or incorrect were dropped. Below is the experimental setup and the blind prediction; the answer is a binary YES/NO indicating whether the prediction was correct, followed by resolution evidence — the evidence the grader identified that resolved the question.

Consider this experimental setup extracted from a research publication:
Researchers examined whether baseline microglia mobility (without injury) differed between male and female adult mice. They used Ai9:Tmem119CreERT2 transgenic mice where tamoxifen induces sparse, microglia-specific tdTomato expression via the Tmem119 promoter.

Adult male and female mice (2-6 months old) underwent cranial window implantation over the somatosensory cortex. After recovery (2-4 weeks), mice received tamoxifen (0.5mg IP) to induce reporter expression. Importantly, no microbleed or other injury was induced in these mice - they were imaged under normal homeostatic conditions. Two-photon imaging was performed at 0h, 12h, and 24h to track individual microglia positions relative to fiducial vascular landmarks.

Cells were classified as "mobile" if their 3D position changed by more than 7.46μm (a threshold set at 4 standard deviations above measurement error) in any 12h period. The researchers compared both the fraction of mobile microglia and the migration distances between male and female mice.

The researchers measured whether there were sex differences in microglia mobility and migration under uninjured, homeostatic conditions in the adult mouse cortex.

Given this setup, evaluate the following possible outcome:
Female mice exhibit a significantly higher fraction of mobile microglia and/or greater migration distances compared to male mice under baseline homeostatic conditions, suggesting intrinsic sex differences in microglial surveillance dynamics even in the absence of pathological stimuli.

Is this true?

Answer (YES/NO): NO